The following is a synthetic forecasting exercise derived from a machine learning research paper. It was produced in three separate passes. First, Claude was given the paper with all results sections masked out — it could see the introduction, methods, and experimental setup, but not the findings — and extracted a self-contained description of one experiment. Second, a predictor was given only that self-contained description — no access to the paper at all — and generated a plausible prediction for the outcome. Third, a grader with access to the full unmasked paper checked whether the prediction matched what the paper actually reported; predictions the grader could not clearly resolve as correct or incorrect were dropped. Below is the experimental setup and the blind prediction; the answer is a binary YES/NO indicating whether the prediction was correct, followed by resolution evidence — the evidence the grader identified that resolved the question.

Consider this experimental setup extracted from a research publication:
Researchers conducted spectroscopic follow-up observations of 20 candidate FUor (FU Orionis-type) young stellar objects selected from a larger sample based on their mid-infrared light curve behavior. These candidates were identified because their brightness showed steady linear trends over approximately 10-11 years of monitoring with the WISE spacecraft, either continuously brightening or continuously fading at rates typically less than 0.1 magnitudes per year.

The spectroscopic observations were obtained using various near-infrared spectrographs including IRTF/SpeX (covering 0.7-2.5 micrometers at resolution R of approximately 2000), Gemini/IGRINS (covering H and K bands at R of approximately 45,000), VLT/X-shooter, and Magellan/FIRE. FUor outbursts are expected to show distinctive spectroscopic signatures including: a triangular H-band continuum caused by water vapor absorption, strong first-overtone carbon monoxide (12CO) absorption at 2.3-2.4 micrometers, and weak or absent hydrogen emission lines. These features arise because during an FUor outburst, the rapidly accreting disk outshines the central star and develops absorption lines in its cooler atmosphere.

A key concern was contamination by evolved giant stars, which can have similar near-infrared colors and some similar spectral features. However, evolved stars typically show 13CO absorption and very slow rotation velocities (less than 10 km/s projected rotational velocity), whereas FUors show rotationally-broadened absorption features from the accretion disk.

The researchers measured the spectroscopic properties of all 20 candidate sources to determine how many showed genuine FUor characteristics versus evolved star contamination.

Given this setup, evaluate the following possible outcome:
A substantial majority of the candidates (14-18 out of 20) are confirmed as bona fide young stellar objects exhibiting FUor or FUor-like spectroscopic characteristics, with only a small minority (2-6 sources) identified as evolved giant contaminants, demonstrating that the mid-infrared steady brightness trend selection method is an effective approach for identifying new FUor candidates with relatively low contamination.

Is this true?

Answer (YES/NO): YES